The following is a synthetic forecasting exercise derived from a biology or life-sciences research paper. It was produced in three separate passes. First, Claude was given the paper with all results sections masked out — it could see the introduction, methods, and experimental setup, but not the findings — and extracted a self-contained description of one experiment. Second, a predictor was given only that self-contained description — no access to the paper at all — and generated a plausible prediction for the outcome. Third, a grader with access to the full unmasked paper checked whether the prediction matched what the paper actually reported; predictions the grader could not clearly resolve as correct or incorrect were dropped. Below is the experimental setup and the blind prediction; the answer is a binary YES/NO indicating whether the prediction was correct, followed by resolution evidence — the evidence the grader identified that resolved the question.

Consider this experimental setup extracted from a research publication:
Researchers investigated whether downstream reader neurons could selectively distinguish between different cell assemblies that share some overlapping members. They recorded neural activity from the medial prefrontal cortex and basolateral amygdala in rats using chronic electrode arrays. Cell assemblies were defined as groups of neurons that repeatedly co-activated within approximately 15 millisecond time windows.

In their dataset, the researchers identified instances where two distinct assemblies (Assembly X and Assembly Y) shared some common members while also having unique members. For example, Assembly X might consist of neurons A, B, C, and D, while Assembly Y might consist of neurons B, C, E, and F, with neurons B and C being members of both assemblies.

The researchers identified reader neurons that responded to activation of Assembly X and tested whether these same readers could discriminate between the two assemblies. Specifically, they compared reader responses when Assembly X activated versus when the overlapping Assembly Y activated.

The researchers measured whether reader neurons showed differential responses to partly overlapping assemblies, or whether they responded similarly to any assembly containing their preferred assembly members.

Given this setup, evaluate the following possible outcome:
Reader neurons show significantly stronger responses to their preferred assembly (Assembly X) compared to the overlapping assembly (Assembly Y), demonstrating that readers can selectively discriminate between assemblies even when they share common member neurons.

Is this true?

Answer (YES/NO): YES